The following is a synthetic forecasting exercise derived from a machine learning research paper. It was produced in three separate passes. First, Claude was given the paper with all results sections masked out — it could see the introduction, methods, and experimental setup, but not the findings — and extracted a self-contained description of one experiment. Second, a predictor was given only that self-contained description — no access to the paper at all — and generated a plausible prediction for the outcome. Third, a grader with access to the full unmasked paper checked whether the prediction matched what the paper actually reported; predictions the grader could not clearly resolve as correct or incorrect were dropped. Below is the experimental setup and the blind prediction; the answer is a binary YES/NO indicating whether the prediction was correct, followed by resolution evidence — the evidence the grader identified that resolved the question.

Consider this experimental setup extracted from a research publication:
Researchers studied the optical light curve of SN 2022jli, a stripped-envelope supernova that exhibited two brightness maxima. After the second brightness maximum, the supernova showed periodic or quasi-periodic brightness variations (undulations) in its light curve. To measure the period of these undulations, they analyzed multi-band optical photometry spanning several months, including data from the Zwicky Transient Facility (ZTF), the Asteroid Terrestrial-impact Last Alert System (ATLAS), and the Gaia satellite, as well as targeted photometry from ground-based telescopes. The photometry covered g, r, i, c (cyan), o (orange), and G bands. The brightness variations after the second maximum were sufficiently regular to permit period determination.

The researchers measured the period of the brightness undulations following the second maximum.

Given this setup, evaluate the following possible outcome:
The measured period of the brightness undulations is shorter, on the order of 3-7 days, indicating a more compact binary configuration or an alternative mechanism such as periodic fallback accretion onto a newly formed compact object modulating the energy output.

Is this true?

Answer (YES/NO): NO